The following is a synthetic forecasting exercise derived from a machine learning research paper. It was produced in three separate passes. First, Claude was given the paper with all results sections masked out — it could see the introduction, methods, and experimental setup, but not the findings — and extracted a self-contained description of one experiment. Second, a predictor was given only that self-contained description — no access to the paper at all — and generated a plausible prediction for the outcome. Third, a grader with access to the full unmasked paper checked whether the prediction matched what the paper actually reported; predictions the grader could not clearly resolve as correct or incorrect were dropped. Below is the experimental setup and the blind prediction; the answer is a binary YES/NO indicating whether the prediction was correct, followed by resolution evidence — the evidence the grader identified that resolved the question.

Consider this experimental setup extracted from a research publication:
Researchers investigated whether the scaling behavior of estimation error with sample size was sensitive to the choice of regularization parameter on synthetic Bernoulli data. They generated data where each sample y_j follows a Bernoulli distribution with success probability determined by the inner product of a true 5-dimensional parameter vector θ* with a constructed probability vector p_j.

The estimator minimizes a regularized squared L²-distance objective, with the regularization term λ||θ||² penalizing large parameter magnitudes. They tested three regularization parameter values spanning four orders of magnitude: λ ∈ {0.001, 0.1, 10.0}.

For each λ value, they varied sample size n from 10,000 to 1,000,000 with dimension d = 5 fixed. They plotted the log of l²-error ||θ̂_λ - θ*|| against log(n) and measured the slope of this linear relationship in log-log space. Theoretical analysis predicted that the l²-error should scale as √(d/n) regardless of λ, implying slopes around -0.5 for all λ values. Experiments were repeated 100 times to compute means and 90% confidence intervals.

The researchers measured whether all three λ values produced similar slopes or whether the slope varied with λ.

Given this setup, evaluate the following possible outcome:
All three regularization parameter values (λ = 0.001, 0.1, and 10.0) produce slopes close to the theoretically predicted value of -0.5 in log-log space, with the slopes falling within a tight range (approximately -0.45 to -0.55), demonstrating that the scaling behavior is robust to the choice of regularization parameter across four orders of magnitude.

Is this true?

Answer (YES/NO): YES